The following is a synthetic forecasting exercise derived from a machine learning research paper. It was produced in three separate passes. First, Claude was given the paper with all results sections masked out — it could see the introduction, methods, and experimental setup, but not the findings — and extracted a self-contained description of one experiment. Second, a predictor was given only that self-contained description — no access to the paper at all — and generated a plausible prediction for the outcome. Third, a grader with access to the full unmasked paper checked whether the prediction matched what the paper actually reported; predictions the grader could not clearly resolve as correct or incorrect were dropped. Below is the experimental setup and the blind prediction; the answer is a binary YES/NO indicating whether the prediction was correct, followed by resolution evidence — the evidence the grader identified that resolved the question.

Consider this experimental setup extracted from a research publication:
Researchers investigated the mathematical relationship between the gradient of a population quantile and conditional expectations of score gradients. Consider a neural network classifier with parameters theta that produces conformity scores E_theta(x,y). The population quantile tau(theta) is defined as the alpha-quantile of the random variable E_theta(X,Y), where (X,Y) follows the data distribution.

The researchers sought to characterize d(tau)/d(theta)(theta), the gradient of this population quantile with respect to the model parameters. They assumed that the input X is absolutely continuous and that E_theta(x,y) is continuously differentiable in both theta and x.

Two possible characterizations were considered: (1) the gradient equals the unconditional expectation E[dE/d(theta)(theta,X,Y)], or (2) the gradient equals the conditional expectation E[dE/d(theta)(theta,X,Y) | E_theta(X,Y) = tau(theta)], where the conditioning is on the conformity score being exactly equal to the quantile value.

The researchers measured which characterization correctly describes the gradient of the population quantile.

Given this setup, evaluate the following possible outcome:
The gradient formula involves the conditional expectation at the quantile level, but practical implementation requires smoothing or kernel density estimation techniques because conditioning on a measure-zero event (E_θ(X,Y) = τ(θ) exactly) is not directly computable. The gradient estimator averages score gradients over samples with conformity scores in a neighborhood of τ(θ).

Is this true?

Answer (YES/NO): YES